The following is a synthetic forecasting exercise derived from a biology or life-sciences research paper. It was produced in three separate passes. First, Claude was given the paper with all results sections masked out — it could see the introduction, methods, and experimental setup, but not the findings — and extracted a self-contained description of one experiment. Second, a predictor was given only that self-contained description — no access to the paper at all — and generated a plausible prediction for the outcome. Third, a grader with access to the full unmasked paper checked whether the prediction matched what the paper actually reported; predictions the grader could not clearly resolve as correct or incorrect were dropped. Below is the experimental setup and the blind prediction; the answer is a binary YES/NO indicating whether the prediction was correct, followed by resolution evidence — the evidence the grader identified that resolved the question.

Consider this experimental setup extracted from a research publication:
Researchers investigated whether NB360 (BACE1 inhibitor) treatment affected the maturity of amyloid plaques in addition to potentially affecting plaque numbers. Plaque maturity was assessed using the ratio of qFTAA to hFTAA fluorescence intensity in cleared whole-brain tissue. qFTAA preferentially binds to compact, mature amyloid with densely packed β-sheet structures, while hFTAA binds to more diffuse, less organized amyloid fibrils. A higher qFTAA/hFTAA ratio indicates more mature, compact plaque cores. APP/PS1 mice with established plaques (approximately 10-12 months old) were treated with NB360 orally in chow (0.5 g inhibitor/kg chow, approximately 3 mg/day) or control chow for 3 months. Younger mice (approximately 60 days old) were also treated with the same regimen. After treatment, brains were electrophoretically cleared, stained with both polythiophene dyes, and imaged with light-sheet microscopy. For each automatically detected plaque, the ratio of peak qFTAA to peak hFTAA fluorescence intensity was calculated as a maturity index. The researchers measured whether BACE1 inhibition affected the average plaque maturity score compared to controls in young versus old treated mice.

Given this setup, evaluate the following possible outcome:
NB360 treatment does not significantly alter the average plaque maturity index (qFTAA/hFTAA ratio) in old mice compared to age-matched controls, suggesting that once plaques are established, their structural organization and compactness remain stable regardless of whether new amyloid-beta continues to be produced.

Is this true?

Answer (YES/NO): YES